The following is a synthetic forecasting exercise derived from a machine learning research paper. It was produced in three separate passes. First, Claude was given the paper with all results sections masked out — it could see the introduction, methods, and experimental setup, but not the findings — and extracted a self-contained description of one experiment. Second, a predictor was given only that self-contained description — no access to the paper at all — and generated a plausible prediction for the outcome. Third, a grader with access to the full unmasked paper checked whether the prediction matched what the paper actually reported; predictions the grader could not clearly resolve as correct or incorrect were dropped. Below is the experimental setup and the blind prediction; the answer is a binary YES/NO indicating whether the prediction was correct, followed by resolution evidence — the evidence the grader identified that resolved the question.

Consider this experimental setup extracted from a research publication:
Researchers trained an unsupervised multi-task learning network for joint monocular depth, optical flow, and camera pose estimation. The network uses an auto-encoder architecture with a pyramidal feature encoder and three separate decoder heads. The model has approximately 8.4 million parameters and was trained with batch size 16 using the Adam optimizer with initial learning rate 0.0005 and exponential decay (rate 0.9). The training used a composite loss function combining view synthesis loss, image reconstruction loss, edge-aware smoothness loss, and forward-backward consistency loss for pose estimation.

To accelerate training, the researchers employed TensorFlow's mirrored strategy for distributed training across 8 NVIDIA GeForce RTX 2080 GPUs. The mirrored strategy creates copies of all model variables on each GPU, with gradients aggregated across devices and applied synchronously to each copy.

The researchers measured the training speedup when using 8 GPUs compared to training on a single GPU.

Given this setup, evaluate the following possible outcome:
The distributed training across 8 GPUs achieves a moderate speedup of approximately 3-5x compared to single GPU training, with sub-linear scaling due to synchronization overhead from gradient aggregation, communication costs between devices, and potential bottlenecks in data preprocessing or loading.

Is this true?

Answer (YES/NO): NO